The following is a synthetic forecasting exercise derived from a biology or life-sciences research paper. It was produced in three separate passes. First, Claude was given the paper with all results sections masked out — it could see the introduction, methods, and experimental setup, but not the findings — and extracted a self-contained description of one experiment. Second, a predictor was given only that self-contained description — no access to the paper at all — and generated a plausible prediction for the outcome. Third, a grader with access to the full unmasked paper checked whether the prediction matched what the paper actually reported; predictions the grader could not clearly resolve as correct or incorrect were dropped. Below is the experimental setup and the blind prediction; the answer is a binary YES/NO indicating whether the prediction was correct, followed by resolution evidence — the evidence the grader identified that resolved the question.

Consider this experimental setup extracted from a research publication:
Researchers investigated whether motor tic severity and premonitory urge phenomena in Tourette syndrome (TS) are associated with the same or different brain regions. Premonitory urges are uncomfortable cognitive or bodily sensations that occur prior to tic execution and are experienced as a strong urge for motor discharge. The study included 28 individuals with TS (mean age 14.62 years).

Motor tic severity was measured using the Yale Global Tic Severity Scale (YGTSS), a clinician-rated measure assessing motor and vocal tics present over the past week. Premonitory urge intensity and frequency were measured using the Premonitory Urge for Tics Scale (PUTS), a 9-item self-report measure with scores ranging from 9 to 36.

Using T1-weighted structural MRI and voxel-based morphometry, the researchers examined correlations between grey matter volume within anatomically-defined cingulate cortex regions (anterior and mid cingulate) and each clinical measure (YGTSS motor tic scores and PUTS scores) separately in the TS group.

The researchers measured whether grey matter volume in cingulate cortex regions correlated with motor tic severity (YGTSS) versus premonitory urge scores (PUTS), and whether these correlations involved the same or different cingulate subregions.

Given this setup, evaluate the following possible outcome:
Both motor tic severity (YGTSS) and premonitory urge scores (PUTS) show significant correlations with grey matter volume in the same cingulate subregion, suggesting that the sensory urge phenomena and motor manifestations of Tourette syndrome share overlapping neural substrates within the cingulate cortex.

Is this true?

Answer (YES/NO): NO